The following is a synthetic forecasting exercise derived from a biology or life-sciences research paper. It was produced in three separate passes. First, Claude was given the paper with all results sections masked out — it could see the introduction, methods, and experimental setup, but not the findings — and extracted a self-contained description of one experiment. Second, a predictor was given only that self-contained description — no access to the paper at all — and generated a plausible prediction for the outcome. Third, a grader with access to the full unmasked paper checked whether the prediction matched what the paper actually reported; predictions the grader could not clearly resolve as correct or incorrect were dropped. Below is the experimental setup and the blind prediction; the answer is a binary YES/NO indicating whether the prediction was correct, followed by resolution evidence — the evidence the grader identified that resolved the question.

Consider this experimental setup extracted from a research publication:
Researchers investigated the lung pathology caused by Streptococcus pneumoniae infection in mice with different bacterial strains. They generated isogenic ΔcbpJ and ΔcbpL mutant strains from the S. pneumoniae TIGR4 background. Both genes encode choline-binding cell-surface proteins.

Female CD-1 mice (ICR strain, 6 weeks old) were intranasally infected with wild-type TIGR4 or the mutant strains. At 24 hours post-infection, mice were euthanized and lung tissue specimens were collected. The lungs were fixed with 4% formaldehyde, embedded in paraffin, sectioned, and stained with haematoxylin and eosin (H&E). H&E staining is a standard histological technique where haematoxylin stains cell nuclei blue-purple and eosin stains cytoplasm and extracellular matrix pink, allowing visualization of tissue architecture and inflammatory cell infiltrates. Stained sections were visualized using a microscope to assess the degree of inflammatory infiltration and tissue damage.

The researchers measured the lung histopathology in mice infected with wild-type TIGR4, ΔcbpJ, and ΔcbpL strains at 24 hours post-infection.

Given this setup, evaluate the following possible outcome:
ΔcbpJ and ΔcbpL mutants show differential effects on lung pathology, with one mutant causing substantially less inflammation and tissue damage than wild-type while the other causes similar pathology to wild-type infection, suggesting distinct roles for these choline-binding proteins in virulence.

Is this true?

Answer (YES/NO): YES